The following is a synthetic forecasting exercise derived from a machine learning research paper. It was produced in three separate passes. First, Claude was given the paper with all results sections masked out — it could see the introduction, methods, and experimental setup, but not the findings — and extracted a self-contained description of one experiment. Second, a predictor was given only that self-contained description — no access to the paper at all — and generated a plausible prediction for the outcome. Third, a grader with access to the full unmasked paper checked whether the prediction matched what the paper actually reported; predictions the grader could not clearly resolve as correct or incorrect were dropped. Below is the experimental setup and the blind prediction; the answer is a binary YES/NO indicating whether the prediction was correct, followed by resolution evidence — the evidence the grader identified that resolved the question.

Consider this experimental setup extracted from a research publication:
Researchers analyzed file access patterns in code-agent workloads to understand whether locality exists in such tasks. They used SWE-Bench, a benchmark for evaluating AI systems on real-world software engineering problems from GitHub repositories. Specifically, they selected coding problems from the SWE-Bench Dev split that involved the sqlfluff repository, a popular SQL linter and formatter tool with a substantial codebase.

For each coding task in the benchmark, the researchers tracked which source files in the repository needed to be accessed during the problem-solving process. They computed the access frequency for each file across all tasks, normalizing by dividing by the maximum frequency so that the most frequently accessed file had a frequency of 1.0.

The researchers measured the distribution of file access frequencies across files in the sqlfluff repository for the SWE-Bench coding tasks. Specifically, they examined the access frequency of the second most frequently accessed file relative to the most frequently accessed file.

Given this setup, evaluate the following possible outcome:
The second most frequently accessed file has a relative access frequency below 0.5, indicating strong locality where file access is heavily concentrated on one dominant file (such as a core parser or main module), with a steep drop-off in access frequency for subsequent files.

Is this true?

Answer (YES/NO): YES